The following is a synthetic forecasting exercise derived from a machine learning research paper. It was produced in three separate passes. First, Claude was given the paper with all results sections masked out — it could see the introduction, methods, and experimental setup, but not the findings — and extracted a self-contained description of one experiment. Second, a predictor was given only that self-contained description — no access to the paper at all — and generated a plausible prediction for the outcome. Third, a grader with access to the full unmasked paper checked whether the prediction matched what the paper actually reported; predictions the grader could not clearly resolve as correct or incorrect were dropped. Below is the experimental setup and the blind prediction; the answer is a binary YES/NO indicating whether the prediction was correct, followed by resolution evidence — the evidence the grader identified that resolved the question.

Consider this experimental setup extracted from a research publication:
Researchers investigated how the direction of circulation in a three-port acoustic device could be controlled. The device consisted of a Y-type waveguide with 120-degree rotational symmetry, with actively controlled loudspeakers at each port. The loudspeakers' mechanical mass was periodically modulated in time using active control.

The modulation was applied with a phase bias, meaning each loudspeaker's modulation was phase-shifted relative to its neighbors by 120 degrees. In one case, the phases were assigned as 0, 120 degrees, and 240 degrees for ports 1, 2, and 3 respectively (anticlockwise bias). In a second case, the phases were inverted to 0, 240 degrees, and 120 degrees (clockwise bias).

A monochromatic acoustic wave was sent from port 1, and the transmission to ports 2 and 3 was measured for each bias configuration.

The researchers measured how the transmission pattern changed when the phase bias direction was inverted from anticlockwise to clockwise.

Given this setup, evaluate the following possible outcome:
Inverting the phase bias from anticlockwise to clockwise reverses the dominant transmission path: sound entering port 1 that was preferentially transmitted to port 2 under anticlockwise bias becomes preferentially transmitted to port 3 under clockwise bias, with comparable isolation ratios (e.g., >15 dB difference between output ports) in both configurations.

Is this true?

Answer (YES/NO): NO